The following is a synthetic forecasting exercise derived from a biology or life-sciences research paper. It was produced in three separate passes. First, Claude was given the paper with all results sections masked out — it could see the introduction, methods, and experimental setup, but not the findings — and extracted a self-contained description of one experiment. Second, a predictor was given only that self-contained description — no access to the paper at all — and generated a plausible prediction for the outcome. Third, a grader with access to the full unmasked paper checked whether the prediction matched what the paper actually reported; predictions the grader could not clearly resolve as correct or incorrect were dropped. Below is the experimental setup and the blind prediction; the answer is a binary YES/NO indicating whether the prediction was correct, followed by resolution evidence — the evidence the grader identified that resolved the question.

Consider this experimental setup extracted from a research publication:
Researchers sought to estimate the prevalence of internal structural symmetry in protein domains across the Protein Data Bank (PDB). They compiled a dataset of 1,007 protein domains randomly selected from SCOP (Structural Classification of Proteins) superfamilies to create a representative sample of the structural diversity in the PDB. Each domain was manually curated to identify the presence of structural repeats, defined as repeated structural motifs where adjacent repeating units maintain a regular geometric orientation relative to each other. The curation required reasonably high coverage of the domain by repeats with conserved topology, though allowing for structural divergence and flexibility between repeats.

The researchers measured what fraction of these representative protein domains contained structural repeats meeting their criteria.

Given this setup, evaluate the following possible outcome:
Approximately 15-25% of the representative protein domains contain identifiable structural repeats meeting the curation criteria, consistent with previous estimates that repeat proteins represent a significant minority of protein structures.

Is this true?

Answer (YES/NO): NO